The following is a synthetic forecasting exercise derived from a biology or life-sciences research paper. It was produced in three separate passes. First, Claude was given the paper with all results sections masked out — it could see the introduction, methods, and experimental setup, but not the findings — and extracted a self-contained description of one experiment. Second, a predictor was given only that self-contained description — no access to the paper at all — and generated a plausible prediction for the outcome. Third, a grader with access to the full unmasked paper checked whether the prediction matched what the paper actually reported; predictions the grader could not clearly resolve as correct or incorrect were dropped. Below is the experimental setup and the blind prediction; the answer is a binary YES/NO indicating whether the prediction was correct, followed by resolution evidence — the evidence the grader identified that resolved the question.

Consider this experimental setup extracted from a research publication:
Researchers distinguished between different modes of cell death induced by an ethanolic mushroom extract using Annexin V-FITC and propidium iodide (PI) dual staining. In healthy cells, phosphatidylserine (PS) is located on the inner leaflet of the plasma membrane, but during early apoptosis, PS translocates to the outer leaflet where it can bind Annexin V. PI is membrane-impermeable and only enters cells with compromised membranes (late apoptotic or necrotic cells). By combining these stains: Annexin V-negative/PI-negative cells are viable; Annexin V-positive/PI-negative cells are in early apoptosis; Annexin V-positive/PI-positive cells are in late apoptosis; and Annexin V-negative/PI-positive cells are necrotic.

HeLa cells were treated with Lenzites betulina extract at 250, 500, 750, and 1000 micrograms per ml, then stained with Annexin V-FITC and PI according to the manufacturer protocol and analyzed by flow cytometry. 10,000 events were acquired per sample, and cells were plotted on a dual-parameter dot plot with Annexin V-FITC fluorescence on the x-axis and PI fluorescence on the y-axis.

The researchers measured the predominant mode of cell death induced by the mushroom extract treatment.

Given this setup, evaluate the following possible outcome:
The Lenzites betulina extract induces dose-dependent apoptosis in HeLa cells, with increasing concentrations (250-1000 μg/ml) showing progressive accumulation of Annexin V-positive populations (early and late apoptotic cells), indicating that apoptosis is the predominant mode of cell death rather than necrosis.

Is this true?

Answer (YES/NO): YES